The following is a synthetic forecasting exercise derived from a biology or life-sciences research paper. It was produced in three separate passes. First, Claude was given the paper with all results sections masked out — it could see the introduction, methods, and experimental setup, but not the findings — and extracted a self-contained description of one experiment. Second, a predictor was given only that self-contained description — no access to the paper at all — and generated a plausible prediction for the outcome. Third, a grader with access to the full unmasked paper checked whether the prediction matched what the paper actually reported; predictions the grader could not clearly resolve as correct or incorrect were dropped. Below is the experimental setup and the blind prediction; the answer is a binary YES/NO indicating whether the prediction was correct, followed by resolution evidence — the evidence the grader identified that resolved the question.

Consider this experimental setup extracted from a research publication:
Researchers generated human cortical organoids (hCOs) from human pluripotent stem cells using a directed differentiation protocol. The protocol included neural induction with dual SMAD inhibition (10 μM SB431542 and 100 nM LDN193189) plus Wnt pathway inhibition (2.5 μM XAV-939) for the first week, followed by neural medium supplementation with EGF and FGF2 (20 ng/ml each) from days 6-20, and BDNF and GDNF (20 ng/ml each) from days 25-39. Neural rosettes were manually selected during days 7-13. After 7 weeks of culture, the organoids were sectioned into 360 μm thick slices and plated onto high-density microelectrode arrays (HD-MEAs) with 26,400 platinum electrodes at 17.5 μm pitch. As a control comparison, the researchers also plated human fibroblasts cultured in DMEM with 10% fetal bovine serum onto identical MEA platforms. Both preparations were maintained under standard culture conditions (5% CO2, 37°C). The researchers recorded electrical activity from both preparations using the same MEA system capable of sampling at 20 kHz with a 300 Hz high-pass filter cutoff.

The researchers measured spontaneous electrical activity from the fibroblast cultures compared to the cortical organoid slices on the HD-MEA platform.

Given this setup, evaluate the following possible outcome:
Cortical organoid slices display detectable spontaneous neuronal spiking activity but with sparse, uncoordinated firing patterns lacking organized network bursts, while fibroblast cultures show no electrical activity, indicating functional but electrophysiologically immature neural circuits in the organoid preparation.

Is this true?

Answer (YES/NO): NO